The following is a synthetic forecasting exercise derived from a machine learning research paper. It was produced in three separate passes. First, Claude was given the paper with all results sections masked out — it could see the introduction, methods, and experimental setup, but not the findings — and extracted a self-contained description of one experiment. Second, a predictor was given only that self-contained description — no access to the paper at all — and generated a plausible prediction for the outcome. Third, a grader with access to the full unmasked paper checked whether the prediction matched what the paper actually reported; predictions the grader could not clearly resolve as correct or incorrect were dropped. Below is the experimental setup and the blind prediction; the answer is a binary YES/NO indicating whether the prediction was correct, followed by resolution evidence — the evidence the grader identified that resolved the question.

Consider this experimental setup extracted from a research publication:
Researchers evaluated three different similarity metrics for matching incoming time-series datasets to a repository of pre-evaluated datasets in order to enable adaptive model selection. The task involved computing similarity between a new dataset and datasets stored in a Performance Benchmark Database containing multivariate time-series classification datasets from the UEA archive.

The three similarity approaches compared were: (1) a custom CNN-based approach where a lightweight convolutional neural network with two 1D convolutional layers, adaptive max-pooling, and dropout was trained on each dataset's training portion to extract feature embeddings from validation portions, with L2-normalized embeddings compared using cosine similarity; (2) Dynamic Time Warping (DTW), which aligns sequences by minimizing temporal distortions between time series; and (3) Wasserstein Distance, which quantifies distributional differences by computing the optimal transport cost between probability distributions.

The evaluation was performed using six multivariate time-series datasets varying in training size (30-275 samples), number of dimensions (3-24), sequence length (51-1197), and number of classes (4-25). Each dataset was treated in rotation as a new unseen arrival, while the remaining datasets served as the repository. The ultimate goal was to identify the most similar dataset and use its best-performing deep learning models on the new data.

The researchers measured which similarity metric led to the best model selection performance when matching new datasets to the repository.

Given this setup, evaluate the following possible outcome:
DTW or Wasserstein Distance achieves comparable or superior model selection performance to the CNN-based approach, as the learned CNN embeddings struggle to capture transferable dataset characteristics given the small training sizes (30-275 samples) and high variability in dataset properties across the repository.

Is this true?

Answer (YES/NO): NO